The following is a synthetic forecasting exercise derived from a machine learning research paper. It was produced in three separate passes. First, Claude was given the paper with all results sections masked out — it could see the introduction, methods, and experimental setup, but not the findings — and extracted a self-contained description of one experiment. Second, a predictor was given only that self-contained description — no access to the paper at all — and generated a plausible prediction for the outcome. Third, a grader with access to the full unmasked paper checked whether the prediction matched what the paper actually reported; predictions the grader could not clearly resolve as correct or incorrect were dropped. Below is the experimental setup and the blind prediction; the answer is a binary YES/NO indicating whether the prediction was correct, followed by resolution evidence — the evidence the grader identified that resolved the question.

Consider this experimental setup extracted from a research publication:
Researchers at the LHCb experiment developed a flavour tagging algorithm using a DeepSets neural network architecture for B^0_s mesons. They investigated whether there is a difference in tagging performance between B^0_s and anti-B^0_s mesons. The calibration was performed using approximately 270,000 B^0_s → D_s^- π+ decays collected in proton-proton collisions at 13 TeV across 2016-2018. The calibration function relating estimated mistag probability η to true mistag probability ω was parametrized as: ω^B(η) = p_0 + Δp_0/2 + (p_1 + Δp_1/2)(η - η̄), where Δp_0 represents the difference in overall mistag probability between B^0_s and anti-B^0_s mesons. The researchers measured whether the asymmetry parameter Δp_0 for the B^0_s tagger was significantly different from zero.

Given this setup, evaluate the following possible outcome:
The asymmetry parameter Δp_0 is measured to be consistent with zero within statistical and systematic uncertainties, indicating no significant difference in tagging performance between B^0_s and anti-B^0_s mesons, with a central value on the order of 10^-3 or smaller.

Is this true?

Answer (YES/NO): NO